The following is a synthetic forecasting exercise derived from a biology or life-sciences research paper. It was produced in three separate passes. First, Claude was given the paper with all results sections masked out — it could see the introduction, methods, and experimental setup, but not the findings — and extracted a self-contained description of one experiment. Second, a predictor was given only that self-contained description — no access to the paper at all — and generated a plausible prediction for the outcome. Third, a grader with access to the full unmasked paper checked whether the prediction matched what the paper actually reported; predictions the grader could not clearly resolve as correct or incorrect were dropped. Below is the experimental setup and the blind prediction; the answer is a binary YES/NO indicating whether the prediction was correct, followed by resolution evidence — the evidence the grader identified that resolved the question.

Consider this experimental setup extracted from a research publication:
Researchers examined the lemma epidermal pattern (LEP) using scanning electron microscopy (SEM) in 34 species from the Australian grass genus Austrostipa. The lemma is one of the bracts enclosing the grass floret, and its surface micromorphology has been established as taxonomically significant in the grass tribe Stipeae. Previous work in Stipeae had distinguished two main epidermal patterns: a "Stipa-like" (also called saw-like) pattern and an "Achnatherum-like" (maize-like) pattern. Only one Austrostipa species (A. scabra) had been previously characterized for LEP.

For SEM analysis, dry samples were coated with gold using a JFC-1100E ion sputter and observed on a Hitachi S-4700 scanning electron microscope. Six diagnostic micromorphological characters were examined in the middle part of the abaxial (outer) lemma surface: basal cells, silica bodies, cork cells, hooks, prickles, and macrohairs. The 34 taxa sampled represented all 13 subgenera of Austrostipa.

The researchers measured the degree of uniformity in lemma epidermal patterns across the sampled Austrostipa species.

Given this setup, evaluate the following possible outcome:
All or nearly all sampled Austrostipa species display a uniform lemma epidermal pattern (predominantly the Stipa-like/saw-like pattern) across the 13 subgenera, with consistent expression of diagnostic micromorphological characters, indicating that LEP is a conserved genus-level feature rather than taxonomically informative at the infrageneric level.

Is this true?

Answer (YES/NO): NO